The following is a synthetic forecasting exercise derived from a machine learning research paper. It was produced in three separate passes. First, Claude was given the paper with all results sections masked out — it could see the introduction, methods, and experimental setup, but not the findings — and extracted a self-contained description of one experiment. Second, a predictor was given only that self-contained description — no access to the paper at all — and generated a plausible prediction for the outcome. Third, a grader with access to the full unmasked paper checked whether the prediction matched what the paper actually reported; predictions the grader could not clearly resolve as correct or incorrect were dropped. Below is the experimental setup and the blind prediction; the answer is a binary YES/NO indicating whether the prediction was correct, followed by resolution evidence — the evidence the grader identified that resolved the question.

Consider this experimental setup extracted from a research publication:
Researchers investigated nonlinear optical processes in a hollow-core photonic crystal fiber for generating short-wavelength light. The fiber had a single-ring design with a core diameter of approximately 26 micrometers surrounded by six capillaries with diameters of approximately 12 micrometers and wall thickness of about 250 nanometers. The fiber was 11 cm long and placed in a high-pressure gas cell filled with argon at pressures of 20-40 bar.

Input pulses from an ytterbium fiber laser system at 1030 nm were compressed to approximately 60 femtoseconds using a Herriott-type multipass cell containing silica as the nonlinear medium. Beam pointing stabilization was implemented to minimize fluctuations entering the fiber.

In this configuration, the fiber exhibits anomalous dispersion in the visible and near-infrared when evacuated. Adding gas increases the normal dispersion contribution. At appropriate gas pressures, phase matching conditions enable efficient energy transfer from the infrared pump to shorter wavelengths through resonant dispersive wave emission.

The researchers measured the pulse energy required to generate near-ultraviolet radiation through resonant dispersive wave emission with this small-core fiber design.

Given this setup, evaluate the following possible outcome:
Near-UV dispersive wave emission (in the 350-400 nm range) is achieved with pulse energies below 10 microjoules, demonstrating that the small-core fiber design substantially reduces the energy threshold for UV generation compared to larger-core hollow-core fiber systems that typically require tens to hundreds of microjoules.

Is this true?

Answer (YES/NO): YES